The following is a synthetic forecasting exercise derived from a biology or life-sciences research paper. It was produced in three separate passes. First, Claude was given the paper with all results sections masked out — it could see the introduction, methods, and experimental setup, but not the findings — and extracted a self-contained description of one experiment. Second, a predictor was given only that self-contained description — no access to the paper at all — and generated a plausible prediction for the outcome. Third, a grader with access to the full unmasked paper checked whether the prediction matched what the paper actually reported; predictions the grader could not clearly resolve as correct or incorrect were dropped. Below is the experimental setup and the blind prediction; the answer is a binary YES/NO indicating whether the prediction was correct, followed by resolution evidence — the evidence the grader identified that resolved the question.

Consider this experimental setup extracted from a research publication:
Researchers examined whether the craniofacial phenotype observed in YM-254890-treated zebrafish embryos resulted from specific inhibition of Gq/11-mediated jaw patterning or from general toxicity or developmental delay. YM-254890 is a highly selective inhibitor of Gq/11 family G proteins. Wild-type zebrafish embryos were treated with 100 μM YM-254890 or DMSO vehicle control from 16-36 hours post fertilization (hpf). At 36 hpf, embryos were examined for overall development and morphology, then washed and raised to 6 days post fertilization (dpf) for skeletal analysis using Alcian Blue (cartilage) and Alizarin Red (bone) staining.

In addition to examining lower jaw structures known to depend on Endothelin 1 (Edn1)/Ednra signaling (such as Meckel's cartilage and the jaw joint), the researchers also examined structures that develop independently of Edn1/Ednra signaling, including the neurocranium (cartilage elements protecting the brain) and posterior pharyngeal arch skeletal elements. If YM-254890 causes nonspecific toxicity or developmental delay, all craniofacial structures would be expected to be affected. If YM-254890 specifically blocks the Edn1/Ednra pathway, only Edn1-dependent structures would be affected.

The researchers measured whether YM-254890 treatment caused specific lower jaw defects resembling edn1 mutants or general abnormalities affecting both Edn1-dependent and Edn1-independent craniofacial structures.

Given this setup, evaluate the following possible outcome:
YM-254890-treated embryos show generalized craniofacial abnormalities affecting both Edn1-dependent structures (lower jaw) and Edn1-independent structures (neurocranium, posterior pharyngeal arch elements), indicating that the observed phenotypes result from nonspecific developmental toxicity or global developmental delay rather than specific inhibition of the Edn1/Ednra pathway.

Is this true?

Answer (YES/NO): NO